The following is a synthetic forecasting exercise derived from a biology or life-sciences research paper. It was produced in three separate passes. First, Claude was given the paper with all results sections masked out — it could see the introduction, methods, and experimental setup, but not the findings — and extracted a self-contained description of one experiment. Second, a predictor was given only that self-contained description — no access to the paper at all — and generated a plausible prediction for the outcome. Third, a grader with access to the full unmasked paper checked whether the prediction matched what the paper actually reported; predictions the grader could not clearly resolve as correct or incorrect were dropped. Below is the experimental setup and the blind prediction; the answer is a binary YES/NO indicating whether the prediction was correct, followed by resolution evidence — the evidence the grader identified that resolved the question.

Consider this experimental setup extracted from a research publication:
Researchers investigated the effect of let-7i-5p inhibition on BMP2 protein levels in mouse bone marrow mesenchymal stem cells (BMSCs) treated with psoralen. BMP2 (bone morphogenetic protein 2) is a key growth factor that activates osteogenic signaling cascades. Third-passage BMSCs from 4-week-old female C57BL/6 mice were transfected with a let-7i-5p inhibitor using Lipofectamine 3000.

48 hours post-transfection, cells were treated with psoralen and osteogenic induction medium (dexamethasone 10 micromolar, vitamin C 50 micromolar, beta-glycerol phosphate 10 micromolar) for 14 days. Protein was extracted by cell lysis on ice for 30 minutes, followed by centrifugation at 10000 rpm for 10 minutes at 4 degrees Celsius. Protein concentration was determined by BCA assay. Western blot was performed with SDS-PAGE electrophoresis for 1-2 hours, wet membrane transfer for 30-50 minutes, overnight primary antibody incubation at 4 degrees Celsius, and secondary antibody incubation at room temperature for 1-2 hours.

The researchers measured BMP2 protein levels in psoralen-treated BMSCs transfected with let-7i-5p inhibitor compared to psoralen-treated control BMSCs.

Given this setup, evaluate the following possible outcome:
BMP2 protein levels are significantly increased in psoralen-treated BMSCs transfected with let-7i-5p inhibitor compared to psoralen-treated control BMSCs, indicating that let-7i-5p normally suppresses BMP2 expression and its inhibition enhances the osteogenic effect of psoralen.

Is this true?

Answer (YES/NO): NO